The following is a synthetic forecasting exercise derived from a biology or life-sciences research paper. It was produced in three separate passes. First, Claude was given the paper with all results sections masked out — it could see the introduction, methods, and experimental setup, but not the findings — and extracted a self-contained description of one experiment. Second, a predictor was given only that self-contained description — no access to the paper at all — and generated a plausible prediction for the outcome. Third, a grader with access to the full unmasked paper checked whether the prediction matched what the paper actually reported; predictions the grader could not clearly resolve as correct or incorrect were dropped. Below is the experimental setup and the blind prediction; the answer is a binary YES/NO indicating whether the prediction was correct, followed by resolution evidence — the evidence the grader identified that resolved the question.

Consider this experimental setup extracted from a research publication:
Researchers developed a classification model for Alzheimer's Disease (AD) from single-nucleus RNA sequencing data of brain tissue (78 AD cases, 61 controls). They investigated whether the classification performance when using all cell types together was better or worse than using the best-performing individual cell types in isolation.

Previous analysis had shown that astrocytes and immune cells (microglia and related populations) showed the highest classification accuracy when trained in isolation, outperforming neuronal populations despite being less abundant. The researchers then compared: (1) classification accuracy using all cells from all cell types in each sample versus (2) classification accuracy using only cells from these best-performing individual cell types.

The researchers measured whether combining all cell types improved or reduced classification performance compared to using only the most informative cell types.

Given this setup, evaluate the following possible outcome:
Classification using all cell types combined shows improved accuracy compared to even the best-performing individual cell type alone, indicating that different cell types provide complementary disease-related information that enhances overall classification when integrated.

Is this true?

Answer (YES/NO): NO